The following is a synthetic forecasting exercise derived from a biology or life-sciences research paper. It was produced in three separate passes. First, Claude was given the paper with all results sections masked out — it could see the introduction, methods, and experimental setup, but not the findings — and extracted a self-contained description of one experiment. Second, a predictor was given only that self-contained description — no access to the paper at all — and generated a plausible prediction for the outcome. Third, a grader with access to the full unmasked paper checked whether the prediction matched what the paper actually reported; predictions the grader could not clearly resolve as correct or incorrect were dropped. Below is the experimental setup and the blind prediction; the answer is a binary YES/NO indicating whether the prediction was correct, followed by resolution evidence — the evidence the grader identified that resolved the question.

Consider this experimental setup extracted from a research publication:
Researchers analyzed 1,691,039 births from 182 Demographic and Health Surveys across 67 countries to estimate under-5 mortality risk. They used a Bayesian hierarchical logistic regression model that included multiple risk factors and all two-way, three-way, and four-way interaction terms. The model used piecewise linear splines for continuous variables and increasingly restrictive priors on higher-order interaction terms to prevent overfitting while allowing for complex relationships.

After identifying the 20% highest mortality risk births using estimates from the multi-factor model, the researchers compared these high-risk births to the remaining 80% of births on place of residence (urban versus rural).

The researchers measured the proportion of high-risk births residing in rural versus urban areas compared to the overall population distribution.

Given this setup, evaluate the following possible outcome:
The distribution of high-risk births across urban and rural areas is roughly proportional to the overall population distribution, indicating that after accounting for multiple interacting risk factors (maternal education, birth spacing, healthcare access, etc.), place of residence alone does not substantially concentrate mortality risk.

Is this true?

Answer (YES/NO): NO